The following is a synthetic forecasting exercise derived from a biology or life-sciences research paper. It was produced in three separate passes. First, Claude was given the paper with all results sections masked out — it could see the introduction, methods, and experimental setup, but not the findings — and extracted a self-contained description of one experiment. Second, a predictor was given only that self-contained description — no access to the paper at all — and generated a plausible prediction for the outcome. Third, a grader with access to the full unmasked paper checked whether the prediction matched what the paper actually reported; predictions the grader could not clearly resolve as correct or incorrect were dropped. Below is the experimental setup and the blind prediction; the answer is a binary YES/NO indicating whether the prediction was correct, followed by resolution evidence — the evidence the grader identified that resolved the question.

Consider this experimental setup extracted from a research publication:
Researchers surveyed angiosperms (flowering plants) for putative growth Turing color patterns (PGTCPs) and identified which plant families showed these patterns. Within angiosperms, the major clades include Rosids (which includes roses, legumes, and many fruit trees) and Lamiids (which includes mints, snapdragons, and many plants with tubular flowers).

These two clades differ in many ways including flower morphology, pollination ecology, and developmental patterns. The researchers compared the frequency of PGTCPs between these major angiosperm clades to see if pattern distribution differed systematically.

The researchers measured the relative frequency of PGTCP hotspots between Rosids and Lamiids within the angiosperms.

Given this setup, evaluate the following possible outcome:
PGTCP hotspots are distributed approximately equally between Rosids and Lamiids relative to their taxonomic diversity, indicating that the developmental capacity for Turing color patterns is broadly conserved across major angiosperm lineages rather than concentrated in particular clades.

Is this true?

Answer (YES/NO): NO